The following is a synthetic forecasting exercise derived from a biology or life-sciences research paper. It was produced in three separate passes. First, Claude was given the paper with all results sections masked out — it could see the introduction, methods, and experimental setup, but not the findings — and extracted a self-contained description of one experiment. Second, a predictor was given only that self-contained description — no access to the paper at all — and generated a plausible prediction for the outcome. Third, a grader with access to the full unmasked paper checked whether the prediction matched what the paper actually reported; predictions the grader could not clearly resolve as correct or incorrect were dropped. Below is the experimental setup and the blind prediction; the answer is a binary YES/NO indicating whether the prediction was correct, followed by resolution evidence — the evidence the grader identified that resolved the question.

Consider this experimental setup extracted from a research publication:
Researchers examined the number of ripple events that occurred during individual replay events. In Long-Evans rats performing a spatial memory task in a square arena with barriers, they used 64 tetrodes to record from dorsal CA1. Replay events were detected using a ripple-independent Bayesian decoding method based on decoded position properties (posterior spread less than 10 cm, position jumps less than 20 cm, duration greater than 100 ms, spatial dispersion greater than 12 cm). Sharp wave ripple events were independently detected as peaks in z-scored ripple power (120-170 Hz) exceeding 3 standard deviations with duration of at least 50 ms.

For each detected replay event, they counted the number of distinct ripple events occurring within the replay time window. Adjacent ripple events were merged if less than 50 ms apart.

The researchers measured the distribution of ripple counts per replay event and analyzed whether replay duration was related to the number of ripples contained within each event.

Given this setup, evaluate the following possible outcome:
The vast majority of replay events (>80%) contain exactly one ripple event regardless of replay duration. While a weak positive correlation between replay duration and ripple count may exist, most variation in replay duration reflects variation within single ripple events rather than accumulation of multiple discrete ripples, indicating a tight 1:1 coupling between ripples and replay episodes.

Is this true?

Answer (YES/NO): NO